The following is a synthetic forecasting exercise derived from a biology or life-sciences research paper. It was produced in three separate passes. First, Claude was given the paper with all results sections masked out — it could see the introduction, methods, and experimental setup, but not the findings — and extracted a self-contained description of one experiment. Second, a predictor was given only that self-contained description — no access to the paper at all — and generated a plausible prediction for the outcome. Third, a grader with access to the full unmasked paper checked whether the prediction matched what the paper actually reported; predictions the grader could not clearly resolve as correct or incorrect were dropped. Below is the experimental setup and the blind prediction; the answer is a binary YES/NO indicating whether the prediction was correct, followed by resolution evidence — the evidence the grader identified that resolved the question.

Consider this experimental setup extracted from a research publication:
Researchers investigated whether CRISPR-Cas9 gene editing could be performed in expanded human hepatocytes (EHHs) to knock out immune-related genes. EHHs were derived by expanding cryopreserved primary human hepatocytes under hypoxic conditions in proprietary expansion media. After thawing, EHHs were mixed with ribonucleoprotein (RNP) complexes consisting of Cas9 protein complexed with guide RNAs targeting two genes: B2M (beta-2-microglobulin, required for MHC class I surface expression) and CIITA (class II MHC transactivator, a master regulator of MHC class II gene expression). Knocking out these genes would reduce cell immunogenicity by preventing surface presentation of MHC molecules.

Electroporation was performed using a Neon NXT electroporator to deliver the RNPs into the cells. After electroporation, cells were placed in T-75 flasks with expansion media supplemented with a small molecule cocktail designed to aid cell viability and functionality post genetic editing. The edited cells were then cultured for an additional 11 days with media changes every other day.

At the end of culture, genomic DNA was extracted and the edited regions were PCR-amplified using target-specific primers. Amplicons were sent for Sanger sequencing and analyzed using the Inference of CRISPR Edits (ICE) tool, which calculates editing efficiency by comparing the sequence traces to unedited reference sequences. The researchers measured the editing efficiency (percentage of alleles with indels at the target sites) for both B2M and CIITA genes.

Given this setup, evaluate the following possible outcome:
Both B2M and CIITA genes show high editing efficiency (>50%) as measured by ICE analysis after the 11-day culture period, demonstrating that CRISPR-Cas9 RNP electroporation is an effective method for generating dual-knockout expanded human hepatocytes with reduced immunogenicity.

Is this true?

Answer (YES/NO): YES